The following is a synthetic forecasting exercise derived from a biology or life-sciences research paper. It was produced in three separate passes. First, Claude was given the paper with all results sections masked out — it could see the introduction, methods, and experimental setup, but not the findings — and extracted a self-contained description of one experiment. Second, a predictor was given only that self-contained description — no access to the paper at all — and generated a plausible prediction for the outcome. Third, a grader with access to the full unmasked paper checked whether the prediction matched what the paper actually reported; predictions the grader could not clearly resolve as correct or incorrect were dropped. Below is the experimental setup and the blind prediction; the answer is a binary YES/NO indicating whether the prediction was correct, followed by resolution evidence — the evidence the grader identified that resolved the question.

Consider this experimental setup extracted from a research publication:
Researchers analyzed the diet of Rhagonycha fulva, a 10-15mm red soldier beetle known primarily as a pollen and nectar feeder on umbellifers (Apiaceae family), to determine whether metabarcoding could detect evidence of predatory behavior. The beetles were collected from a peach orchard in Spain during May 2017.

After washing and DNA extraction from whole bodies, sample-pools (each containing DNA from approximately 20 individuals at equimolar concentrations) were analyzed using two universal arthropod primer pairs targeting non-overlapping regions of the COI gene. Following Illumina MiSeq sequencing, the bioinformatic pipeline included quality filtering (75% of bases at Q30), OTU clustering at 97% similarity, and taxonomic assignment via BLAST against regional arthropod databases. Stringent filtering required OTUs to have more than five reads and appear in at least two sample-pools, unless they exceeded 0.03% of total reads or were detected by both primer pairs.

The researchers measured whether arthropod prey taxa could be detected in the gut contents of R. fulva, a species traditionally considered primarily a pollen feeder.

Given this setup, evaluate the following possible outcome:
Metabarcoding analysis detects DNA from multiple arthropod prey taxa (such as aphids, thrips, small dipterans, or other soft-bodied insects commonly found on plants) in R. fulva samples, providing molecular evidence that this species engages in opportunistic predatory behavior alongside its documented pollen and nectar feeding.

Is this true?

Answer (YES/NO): YES